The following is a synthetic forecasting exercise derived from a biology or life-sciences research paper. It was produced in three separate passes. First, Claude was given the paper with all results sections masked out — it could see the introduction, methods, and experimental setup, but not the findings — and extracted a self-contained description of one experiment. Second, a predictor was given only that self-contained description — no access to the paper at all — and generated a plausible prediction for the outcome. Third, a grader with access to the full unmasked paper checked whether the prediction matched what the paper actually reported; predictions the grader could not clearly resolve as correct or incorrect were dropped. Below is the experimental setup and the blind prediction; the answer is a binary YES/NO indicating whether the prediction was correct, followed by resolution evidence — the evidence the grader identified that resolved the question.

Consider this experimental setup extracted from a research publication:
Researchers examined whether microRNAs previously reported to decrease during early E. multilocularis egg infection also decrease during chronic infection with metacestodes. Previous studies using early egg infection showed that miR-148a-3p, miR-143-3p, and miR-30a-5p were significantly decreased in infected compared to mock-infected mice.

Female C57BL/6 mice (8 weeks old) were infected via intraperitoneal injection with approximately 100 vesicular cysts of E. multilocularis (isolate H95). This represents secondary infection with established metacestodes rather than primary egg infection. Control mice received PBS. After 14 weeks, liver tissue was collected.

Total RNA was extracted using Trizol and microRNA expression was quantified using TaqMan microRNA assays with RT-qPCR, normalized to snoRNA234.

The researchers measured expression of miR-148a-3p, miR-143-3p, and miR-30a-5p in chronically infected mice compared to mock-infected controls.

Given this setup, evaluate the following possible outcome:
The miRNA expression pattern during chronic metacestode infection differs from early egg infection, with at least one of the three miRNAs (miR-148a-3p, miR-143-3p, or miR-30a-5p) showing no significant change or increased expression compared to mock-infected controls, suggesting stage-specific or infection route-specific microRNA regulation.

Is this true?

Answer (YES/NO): YES